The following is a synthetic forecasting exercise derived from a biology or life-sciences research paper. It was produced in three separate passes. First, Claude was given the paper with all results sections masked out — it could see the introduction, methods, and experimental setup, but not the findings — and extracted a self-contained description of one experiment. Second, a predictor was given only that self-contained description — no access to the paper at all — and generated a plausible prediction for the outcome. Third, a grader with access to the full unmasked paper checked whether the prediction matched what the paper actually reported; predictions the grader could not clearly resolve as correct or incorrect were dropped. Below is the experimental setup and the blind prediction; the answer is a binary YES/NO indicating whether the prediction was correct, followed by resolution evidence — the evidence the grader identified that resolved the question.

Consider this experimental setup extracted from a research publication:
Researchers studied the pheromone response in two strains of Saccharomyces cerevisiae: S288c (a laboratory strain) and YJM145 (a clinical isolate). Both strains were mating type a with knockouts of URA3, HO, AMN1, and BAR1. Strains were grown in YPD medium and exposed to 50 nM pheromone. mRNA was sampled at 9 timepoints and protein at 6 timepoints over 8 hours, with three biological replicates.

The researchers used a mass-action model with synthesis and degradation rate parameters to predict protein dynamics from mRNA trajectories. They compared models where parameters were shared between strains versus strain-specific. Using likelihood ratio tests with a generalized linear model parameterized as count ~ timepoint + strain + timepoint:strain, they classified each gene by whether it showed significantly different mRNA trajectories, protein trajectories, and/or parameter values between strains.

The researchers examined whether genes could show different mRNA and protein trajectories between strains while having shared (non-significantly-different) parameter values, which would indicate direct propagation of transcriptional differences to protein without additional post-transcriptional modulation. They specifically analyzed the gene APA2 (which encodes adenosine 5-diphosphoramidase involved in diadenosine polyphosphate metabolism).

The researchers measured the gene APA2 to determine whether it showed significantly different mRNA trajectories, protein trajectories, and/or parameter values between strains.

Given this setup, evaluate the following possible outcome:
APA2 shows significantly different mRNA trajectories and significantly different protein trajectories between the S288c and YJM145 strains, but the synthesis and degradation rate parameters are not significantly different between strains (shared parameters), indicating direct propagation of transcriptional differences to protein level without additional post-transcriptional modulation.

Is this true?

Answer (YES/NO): YES